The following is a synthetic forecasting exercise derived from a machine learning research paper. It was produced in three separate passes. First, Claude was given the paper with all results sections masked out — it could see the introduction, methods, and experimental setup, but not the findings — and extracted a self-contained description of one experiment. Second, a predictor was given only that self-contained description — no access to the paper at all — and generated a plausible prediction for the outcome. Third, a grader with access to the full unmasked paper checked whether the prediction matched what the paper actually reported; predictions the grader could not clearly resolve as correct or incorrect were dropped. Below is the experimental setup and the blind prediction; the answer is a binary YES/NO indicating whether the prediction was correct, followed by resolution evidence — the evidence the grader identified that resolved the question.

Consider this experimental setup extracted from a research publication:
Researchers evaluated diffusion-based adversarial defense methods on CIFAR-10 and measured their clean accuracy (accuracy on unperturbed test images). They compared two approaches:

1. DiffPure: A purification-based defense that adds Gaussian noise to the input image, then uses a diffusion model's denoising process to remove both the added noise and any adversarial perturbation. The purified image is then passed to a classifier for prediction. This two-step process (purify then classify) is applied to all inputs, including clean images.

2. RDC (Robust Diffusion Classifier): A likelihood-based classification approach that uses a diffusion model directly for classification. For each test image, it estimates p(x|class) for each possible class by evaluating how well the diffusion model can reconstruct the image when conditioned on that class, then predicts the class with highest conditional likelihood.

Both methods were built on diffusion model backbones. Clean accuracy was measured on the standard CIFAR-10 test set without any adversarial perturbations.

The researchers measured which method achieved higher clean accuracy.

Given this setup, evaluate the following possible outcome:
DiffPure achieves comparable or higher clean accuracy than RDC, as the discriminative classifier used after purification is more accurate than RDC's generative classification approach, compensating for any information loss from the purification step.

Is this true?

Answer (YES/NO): NO